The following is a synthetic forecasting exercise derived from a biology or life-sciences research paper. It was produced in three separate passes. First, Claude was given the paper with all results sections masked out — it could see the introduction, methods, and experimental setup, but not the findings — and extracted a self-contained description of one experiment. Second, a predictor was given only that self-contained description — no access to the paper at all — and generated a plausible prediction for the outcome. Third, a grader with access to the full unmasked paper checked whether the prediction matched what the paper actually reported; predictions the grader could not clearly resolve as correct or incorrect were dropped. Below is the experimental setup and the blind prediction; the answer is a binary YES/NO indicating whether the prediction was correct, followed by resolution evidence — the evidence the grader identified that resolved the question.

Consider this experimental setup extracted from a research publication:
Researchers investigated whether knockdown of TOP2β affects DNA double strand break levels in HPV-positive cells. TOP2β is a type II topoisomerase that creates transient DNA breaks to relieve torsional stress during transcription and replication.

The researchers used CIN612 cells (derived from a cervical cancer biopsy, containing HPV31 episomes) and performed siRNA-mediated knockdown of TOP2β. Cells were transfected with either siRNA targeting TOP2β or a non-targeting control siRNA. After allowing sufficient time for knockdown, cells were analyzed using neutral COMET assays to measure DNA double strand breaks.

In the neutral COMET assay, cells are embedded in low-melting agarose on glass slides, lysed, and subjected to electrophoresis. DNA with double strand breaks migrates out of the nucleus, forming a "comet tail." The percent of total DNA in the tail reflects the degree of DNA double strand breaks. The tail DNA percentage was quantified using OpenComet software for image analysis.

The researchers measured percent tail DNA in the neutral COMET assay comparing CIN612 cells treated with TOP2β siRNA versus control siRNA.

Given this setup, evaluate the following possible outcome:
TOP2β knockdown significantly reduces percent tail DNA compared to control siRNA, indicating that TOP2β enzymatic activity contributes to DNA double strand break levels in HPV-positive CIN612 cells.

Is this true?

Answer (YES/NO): YES